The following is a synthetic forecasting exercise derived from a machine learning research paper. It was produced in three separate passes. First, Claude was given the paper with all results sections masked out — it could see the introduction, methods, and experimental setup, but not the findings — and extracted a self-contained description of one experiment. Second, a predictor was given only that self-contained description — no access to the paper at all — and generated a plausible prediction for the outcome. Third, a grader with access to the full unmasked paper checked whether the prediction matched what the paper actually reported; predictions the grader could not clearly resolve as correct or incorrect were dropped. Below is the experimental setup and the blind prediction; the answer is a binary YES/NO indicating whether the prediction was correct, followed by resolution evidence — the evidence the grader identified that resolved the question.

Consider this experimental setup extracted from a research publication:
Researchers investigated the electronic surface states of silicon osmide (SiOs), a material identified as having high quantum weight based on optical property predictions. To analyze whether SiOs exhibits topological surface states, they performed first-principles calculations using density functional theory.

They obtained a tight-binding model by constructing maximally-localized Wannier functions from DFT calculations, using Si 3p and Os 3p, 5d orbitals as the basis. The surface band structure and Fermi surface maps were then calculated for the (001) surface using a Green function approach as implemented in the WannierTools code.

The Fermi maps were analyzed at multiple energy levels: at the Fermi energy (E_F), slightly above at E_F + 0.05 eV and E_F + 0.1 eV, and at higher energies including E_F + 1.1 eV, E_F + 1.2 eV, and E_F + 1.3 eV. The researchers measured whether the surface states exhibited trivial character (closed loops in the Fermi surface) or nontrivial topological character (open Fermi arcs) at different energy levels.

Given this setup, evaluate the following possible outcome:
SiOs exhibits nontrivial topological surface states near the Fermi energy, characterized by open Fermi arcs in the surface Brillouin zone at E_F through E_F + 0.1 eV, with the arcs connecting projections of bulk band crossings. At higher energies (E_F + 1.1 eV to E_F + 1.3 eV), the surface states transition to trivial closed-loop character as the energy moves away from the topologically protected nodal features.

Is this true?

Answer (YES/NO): NO